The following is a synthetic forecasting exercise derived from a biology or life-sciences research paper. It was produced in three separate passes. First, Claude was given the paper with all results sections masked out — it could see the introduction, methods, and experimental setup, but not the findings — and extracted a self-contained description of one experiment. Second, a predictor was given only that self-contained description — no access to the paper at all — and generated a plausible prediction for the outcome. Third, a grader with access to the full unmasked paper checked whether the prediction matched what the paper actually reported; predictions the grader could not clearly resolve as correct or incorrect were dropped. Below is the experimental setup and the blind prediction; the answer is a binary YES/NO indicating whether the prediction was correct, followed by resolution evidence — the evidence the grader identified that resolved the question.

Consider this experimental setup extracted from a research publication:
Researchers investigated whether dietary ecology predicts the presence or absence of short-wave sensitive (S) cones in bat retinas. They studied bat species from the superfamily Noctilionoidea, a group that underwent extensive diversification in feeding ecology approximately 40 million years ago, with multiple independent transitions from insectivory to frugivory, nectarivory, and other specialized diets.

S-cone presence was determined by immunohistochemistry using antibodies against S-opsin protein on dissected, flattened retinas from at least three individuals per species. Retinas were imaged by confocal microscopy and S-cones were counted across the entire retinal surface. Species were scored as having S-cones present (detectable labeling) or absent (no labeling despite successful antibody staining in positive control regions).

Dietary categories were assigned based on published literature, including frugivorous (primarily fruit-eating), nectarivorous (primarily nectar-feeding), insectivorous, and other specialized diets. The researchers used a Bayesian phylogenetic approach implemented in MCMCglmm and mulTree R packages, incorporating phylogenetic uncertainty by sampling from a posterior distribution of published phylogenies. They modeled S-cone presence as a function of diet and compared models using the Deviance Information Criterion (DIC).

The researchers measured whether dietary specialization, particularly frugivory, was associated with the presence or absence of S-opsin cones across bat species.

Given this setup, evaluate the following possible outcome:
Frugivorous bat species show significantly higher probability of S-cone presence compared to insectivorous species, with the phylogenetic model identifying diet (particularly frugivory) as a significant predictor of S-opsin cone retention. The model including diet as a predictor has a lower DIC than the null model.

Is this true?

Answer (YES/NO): YES